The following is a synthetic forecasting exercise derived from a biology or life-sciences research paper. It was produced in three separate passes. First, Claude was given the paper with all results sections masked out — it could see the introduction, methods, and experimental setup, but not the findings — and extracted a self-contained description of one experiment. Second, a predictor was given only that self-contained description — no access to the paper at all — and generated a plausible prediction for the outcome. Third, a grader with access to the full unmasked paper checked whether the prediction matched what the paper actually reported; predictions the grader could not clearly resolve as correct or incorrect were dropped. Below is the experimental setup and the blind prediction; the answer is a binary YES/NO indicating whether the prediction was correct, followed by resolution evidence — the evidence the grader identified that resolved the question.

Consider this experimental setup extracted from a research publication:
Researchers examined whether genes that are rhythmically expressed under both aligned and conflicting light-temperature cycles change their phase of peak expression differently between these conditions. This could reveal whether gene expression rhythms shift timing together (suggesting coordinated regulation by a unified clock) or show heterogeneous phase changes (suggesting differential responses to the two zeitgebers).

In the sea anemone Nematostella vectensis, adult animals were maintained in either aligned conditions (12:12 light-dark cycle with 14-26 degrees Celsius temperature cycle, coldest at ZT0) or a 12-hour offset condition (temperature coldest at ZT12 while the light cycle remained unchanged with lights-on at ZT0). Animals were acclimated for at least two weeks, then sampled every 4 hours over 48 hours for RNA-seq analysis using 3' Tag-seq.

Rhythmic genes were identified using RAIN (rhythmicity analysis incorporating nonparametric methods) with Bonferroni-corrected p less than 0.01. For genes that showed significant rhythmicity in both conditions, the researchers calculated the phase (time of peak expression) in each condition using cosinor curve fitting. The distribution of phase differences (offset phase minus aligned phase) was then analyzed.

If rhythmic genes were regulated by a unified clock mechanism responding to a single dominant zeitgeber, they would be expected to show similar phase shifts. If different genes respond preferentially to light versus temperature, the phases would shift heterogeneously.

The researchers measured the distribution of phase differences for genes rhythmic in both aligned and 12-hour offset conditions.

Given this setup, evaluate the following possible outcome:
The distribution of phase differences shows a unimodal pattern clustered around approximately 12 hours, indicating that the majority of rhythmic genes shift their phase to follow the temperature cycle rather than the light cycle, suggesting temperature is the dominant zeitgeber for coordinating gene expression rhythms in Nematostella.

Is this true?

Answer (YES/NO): YES